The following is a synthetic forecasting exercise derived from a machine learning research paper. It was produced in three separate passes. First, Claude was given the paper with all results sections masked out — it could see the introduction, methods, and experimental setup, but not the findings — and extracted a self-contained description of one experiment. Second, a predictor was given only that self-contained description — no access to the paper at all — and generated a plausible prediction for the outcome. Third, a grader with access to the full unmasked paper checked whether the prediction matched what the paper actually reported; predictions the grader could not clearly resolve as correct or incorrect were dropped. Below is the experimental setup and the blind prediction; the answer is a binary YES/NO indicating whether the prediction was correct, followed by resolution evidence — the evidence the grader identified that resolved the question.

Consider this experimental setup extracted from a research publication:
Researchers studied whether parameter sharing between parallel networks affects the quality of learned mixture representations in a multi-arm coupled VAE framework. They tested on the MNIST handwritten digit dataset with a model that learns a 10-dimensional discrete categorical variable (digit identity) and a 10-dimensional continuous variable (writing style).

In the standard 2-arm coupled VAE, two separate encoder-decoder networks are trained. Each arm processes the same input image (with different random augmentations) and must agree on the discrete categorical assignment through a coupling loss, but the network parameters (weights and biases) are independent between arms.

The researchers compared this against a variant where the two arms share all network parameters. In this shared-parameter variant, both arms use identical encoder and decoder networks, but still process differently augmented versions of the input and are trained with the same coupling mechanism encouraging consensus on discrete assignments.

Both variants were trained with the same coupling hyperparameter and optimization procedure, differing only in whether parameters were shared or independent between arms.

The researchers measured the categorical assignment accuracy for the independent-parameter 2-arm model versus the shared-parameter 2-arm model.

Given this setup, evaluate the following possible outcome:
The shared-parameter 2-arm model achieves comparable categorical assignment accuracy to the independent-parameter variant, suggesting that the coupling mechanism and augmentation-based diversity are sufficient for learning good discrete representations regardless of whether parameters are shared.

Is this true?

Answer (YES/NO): NO